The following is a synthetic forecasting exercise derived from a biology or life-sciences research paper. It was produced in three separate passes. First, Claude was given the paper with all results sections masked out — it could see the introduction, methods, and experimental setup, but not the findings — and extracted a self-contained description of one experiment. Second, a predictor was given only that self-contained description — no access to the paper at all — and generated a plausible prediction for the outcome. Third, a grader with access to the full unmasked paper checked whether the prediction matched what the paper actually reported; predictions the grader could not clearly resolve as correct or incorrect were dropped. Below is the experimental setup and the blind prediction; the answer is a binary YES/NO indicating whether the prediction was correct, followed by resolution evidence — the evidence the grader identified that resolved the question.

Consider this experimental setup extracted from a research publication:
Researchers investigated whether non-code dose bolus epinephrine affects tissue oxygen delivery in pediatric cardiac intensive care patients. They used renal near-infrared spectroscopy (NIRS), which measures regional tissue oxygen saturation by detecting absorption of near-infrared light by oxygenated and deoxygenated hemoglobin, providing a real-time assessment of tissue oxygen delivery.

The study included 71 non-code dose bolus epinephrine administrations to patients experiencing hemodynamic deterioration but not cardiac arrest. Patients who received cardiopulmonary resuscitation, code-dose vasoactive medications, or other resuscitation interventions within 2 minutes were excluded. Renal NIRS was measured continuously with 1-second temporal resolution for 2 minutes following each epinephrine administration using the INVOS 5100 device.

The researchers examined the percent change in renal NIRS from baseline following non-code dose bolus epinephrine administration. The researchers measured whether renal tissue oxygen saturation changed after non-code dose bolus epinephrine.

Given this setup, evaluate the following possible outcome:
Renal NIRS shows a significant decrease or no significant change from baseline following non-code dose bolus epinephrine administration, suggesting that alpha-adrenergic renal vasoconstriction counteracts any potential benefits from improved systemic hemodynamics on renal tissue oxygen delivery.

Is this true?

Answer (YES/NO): NO